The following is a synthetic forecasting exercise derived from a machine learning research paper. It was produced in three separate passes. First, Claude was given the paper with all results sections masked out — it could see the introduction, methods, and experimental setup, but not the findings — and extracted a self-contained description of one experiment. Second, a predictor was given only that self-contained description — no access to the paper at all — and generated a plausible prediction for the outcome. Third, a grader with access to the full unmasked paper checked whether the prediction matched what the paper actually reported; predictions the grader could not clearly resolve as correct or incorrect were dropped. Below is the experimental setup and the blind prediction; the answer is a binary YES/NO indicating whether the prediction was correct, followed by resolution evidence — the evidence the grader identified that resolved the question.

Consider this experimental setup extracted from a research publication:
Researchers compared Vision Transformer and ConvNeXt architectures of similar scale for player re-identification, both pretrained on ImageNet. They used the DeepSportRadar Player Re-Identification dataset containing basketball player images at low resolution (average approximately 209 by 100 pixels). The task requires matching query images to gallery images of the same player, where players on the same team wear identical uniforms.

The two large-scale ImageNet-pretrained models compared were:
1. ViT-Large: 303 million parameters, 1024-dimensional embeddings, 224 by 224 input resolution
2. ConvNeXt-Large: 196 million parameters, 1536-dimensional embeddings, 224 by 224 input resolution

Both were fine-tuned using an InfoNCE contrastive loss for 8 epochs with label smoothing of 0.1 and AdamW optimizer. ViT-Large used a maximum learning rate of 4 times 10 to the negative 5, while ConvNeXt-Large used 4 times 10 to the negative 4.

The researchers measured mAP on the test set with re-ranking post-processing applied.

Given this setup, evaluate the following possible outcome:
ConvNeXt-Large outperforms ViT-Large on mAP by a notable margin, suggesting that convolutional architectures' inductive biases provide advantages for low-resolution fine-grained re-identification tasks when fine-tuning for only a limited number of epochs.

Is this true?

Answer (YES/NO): NO